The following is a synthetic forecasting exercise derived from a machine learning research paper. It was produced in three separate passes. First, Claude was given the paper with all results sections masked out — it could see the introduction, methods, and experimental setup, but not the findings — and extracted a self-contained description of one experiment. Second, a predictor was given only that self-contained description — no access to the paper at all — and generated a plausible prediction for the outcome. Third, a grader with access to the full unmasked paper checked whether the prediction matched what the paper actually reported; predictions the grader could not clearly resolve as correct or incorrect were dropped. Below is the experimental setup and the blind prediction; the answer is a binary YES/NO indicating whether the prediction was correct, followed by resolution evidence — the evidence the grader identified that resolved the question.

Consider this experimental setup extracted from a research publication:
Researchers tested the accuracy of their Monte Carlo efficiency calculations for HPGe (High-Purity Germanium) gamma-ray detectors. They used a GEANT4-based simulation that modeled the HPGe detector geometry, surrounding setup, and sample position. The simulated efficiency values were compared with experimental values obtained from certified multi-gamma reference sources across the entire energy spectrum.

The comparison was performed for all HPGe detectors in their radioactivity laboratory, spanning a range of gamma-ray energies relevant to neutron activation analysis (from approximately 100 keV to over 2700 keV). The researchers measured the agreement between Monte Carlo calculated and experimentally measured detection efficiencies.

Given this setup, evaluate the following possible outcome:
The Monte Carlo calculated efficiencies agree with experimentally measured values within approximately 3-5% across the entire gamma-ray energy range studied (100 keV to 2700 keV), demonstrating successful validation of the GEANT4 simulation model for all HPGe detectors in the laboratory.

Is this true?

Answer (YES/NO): YES